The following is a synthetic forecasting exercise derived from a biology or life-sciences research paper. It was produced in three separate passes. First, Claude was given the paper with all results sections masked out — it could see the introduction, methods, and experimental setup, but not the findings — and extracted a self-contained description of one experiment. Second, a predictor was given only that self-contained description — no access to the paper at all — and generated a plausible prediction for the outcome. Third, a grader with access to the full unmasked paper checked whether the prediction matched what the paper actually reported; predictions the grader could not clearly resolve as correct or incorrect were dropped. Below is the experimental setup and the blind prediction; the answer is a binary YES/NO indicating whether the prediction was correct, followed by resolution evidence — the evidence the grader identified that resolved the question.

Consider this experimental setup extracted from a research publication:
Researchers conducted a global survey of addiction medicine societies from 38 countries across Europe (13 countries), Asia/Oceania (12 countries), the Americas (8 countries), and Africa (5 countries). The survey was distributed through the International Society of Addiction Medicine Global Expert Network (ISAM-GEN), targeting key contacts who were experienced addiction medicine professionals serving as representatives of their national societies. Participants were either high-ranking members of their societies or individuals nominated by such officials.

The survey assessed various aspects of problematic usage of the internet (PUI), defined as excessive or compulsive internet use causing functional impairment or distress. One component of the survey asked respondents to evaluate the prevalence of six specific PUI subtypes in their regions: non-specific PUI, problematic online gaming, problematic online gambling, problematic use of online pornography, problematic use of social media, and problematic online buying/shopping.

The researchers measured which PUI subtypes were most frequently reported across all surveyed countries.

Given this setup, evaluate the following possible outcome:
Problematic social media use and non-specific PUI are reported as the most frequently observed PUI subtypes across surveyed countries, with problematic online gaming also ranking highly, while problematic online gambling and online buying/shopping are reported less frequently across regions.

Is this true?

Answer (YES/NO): NO